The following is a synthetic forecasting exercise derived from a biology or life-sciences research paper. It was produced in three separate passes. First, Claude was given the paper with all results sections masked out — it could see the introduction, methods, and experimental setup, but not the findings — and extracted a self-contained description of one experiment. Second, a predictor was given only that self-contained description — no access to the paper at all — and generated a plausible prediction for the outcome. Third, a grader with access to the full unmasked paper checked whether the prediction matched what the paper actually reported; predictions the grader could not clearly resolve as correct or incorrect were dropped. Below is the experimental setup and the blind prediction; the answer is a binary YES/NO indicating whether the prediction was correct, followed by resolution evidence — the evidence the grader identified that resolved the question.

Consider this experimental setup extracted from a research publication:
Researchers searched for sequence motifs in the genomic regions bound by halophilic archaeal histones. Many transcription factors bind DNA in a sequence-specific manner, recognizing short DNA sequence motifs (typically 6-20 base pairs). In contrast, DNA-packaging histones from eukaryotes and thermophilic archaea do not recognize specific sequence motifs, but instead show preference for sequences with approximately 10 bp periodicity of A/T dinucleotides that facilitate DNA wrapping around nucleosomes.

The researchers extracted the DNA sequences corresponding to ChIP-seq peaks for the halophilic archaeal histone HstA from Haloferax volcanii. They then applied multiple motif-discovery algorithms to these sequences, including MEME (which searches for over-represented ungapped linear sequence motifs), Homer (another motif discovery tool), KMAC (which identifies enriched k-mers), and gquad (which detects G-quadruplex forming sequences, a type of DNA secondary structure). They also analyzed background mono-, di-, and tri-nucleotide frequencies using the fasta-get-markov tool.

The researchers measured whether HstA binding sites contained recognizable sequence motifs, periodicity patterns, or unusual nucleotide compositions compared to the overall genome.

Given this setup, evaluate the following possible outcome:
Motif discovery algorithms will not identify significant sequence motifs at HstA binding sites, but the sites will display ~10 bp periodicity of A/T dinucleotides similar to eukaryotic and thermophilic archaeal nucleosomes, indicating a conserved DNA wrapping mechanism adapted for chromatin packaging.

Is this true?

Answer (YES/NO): NO